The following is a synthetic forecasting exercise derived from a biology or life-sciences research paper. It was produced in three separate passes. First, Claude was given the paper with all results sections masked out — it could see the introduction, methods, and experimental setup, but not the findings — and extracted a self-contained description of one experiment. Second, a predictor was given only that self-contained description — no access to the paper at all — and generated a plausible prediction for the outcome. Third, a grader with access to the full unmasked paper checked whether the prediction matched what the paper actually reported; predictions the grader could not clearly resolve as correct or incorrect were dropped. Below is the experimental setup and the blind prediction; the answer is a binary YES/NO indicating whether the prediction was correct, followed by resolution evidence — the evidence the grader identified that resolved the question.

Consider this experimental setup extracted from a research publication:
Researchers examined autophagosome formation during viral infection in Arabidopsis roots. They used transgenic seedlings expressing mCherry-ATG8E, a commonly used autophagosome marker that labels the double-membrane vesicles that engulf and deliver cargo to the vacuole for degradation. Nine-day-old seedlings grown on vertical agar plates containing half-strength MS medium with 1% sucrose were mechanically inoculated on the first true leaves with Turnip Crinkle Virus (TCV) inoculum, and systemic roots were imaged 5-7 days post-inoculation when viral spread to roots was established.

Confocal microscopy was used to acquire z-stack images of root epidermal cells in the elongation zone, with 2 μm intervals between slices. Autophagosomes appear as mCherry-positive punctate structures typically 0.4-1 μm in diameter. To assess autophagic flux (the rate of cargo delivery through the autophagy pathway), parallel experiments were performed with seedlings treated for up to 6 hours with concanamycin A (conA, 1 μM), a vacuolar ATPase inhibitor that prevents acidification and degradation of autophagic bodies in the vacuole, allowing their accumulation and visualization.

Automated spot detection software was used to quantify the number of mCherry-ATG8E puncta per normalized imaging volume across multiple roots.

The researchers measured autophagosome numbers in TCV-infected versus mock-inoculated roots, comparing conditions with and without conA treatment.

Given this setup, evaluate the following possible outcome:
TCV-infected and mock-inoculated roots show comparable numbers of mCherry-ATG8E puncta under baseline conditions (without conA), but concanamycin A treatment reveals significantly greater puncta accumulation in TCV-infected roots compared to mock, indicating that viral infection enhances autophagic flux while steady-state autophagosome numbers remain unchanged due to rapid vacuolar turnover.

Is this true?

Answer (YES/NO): NO